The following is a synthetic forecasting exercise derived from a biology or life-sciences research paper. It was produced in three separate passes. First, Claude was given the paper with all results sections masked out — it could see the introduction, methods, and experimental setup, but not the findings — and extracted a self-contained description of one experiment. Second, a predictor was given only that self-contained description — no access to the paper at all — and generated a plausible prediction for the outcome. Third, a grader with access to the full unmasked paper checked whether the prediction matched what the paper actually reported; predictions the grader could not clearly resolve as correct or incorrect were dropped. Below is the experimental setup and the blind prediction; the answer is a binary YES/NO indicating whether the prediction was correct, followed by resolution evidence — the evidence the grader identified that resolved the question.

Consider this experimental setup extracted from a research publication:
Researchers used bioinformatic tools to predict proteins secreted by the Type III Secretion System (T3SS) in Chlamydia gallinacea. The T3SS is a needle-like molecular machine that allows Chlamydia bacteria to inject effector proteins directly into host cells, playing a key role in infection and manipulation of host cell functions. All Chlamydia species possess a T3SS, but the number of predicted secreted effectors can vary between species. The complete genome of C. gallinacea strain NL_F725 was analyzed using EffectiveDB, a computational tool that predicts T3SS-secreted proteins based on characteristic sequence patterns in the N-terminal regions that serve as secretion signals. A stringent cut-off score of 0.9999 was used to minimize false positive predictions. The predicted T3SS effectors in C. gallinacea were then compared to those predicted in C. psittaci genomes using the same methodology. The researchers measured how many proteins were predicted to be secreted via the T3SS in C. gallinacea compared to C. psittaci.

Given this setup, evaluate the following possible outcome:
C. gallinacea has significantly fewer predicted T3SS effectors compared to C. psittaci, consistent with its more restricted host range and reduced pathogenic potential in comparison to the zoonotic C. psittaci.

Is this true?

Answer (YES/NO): YES